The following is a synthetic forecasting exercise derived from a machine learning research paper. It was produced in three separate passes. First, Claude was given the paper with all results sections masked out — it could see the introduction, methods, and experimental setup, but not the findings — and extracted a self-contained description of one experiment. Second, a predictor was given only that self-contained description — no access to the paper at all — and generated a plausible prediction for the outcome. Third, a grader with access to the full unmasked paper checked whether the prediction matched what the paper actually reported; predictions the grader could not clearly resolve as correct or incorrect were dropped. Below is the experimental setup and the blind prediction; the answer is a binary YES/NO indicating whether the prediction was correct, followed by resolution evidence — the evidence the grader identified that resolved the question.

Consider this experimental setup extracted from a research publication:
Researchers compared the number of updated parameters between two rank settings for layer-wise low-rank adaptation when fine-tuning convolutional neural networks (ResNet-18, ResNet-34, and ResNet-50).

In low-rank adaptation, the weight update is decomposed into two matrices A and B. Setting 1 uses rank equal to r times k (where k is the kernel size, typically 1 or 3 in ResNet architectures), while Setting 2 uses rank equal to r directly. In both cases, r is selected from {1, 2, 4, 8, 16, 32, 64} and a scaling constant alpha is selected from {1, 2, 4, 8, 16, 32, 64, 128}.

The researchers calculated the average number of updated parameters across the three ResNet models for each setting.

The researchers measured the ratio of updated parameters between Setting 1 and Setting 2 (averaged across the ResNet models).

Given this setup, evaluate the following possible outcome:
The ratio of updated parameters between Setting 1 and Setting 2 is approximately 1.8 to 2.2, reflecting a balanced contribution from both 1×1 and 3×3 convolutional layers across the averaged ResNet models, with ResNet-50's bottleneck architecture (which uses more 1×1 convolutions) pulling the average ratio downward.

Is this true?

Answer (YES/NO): NO